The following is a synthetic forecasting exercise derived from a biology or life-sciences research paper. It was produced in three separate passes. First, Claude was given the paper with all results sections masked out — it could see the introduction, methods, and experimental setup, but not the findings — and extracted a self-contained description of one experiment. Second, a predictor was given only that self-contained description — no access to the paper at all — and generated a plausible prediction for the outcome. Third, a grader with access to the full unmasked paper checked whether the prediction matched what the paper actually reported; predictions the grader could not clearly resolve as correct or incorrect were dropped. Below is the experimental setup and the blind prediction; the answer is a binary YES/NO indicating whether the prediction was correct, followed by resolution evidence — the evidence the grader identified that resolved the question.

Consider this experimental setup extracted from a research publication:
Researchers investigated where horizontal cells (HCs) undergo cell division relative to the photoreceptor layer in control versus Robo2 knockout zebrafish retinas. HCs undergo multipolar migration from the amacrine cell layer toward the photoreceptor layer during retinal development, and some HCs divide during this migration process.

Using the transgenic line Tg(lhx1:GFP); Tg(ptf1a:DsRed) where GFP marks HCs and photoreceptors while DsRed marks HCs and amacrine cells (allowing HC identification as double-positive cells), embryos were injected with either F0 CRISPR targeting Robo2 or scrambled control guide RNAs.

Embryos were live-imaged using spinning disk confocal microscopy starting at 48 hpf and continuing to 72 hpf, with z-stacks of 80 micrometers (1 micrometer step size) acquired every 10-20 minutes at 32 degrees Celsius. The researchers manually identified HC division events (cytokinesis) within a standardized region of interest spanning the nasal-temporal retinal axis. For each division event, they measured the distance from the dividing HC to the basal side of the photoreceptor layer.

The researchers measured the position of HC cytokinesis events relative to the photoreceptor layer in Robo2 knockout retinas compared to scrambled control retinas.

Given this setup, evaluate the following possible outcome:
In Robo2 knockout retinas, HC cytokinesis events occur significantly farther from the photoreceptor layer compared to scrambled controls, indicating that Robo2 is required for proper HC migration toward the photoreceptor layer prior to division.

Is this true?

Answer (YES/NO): YES